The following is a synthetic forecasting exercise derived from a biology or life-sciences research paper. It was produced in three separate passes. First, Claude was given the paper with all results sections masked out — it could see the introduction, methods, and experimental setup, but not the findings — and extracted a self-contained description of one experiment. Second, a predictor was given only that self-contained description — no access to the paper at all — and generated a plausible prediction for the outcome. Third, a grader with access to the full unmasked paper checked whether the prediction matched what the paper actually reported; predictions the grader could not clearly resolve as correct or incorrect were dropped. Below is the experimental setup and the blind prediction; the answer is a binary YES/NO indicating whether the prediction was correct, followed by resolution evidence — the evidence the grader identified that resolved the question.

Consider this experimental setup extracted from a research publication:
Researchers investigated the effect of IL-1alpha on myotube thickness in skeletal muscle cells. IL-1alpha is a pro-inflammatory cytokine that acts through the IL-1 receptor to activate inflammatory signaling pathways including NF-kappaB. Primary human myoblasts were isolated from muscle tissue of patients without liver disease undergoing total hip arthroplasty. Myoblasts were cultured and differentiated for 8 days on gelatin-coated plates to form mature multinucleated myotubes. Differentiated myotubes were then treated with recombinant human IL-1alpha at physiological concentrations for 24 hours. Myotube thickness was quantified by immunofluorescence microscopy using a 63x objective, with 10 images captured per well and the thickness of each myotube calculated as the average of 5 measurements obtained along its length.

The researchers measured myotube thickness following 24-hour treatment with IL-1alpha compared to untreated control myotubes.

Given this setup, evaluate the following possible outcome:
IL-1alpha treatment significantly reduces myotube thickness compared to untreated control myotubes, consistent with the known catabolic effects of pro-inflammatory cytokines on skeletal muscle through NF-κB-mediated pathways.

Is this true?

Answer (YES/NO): YES